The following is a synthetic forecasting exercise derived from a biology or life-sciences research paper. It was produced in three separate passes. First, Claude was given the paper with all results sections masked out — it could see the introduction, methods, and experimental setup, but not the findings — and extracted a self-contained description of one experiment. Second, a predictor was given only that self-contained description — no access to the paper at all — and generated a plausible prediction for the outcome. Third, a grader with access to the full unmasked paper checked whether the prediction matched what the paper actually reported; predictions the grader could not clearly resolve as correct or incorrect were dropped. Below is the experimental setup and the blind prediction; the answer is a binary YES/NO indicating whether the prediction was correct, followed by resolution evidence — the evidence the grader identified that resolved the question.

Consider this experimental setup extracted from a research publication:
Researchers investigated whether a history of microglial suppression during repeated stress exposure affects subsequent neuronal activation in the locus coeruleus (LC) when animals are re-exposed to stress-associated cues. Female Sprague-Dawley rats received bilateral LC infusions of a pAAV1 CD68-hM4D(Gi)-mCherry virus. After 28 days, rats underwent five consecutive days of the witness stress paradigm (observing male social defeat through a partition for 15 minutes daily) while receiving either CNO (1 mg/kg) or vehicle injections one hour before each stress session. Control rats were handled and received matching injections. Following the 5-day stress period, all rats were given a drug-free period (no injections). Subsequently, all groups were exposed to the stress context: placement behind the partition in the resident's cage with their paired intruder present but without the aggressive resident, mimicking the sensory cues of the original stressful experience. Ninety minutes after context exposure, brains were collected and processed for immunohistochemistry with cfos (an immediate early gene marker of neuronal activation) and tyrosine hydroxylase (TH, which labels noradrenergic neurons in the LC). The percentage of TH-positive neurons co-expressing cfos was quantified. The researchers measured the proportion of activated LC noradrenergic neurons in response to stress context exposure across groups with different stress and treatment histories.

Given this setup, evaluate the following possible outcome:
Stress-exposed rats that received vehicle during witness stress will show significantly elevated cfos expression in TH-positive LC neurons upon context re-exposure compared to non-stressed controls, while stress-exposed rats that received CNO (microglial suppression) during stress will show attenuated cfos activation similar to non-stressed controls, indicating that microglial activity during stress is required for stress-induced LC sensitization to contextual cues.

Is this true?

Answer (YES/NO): YES